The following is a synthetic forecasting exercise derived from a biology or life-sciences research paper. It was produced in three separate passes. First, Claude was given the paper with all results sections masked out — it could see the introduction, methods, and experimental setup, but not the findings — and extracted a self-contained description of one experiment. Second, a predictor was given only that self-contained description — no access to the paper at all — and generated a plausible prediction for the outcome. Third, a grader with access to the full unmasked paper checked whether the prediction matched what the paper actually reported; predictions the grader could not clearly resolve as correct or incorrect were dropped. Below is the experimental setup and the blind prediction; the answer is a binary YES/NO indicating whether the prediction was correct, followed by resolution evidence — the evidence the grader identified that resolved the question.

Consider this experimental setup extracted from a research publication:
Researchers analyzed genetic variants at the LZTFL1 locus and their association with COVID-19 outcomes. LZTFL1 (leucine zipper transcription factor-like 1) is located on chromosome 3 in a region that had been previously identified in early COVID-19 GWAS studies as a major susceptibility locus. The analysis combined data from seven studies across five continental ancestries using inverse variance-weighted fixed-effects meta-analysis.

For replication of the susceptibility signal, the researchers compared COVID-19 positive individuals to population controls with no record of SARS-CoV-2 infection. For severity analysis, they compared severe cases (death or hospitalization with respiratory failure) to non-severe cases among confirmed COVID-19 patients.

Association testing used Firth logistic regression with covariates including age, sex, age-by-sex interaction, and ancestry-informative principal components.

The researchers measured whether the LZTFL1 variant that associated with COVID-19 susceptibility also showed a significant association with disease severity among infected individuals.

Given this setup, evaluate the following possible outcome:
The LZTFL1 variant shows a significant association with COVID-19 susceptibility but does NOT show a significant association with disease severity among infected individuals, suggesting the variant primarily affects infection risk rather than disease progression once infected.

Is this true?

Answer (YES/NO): NO